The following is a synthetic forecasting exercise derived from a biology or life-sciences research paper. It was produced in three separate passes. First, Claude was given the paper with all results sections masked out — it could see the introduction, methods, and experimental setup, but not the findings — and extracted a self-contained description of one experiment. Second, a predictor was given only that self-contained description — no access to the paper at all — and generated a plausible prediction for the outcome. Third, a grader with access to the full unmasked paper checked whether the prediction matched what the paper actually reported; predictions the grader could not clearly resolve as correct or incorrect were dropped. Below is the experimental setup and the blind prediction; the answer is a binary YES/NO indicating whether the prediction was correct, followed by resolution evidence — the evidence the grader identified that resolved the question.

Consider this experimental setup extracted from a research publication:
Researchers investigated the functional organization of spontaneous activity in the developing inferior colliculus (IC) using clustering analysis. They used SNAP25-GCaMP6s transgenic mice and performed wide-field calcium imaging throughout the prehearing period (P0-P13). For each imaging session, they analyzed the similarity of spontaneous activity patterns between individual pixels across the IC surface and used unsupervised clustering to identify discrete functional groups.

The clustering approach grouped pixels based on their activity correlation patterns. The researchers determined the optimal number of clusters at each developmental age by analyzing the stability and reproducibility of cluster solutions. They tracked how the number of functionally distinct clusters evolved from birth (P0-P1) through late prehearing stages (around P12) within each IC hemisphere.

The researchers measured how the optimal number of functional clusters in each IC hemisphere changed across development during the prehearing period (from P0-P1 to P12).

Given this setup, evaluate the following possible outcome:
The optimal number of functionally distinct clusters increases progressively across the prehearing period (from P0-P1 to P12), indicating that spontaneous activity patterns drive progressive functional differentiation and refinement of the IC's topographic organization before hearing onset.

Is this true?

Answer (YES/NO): YES